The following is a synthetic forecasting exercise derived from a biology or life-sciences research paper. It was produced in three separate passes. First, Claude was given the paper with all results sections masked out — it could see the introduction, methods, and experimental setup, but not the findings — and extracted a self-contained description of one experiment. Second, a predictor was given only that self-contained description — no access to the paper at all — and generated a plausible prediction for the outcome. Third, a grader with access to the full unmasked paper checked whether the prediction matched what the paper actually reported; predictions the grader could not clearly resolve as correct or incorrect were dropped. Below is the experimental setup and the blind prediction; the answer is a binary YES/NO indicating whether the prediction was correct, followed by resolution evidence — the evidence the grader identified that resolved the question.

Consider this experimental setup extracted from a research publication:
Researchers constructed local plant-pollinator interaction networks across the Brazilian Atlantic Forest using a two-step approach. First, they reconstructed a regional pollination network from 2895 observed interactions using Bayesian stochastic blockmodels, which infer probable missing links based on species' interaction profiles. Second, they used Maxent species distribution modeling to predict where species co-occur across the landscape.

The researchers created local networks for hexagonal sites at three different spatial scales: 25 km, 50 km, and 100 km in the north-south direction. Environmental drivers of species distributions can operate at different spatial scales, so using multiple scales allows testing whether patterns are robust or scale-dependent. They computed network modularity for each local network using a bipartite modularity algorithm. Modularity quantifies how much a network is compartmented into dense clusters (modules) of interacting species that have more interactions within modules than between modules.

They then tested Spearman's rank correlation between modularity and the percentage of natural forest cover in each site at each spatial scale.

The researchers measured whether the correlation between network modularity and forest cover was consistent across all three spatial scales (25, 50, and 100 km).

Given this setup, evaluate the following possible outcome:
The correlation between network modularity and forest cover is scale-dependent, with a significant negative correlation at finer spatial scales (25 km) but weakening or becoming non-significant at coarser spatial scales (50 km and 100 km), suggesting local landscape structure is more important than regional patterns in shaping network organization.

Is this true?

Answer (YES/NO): NO